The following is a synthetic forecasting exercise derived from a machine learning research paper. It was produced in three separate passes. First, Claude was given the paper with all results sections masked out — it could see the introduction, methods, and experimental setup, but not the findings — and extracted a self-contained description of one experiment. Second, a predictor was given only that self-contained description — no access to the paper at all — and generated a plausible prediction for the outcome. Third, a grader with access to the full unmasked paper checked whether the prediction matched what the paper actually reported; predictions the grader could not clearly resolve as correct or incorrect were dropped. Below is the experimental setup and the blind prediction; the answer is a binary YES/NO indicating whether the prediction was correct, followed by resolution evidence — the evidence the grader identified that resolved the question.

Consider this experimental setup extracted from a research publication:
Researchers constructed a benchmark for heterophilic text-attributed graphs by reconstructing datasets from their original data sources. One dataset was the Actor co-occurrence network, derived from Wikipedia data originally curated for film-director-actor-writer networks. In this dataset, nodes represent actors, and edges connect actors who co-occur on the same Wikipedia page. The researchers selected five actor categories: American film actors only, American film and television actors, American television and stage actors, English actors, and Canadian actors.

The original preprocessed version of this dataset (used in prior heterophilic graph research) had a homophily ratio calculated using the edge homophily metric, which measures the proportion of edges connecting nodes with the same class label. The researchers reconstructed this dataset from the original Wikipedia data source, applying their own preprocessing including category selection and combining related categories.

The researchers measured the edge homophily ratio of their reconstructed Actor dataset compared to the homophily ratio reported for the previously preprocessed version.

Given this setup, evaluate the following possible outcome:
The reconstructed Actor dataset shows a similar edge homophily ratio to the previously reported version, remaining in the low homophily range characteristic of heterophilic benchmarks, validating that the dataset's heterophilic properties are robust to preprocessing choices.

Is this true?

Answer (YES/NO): NO